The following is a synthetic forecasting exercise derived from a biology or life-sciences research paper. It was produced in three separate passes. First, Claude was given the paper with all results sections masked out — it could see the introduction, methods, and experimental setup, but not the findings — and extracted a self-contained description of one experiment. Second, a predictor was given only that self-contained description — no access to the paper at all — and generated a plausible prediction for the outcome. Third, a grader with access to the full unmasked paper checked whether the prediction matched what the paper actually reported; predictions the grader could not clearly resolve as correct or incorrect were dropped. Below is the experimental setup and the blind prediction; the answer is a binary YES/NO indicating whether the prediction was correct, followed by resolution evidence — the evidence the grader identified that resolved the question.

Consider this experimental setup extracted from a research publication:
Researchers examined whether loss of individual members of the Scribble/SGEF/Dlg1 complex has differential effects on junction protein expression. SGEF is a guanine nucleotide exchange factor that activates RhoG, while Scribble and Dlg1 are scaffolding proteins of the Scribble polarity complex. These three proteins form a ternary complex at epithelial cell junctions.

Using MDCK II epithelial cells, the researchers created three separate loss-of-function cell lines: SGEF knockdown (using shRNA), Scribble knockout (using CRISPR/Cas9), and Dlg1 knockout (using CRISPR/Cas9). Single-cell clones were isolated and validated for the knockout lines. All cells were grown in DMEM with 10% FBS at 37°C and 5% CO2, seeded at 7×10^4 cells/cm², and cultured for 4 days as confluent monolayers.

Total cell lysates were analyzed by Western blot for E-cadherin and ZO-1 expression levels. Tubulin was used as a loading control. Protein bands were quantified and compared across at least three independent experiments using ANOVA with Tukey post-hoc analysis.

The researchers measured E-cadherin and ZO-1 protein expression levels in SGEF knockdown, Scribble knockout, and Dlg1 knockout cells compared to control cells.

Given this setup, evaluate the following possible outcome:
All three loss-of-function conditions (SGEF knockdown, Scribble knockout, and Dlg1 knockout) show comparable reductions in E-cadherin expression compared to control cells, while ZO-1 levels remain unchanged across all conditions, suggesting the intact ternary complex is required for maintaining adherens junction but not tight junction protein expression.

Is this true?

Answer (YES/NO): NO